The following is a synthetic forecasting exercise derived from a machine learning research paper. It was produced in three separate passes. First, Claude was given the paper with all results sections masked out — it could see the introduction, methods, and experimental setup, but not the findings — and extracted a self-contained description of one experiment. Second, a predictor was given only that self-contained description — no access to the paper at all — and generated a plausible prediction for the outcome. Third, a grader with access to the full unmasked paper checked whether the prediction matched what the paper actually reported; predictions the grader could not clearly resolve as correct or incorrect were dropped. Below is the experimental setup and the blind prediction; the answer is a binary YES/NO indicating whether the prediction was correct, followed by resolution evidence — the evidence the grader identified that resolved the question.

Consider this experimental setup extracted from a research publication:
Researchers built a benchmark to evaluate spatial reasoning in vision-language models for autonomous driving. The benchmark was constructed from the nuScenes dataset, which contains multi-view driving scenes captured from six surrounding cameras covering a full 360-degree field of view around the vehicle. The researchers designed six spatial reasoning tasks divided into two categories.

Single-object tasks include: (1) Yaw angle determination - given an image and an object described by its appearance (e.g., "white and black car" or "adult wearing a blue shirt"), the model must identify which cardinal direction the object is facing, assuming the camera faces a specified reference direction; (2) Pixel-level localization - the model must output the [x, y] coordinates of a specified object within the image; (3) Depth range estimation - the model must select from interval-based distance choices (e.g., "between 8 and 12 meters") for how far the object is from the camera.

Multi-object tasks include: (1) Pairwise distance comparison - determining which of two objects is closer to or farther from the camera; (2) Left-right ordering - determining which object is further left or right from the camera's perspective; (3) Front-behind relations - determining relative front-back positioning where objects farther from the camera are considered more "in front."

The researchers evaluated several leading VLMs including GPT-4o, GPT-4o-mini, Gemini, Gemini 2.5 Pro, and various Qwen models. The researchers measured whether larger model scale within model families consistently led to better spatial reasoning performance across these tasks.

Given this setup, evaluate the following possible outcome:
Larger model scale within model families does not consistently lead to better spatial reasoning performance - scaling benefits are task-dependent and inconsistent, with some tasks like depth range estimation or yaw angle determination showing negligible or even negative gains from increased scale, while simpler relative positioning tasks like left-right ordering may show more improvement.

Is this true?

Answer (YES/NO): YES